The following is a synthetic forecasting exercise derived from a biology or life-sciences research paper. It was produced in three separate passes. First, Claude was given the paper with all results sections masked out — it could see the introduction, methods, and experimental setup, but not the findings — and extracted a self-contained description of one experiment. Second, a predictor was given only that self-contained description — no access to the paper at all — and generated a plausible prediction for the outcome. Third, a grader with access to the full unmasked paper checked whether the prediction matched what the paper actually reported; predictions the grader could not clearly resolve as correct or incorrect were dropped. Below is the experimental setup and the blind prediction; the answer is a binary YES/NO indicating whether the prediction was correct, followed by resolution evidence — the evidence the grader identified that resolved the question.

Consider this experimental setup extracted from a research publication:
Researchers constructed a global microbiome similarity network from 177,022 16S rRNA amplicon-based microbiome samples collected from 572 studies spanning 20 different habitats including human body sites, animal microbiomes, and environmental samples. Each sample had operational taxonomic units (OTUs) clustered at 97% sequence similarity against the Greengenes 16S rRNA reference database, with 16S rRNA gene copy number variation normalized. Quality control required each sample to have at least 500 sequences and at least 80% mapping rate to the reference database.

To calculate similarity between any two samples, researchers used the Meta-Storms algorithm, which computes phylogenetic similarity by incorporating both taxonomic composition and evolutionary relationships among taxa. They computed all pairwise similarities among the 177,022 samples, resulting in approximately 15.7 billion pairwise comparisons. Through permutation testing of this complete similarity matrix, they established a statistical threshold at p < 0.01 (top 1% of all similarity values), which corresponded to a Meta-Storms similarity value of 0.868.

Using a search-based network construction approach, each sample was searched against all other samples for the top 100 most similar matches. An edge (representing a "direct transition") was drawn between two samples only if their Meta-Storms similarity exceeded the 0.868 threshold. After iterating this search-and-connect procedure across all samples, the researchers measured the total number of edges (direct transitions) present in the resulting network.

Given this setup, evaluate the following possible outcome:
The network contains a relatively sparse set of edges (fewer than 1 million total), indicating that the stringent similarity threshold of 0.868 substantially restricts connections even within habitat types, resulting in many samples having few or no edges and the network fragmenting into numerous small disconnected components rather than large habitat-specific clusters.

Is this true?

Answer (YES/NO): NO